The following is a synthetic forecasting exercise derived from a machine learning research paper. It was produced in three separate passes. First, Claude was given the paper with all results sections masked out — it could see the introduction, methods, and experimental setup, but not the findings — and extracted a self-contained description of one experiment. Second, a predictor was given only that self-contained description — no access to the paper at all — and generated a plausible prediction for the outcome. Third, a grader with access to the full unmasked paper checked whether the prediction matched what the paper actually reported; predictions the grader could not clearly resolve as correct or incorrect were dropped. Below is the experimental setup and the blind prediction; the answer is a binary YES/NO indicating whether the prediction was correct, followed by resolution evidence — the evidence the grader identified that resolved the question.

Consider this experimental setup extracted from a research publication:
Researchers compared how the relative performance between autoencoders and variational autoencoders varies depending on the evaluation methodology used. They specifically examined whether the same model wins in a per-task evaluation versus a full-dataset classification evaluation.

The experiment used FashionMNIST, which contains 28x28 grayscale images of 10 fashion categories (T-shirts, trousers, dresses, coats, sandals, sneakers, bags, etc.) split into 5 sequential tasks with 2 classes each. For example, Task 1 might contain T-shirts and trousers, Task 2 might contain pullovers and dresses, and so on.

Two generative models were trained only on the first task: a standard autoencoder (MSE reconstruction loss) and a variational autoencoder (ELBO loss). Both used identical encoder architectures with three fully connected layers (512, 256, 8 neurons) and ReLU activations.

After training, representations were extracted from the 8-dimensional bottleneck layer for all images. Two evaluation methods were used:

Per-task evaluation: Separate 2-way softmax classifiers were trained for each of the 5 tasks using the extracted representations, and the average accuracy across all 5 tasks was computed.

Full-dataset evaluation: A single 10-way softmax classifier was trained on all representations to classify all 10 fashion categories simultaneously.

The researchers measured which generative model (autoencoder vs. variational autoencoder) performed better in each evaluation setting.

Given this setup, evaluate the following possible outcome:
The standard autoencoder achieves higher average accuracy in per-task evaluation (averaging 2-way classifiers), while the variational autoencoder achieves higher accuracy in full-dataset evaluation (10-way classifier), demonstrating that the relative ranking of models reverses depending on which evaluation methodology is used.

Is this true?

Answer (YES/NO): NO